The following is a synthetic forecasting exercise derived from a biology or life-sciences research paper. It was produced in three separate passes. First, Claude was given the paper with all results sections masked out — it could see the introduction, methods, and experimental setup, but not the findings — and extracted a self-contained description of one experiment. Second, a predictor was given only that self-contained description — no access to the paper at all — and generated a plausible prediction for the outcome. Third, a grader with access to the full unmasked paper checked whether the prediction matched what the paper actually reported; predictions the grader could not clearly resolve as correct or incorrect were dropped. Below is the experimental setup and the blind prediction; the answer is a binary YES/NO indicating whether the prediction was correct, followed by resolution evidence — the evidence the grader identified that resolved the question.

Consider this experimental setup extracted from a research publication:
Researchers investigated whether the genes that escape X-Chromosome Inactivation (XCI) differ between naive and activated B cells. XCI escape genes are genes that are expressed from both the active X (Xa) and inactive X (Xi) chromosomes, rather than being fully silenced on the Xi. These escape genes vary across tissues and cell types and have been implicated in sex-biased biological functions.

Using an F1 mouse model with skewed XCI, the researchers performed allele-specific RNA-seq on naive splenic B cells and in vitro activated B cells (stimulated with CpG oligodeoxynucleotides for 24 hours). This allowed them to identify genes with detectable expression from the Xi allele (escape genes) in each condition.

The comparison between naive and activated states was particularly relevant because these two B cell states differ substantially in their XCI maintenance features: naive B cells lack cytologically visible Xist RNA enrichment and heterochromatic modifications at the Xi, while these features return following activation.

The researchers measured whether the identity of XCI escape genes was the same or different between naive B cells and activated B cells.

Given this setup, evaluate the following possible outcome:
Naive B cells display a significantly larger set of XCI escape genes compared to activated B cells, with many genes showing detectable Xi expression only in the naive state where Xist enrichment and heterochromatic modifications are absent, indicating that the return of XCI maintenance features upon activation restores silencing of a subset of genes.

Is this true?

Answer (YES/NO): NO